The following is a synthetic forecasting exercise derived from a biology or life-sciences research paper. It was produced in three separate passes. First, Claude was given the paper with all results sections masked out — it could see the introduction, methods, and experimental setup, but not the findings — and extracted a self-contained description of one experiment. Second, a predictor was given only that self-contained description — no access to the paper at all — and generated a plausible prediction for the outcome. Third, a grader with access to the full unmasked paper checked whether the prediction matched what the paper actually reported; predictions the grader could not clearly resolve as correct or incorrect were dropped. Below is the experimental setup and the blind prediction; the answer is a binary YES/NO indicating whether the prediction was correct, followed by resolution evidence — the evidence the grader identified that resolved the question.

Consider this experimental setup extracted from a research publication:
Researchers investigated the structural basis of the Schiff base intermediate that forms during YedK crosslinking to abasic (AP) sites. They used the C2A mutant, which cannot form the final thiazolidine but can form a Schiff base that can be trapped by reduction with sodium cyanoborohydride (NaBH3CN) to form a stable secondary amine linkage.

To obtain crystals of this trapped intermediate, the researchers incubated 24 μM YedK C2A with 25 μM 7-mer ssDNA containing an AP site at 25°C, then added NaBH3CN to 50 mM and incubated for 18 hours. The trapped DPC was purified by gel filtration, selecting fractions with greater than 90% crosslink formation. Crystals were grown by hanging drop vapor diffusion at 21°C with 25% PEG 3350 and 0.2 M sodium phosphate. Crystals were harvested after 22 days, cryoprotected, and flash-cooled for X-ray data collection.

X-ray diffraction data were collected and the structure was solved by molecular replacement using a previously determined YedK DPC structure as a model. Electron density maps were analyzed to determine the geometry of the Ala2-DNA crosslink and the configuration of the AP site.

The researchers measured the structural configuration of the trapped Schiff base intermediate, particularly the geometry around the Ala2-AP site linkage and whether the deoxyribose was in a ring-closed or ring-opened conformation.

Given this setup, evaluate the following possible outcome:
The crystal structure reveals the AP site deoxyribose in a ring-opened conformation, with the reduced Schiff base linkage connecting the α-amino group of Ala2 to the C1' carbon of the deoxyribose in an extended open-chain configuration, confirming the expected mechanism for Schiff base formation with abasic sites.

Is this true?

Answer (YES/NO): YES